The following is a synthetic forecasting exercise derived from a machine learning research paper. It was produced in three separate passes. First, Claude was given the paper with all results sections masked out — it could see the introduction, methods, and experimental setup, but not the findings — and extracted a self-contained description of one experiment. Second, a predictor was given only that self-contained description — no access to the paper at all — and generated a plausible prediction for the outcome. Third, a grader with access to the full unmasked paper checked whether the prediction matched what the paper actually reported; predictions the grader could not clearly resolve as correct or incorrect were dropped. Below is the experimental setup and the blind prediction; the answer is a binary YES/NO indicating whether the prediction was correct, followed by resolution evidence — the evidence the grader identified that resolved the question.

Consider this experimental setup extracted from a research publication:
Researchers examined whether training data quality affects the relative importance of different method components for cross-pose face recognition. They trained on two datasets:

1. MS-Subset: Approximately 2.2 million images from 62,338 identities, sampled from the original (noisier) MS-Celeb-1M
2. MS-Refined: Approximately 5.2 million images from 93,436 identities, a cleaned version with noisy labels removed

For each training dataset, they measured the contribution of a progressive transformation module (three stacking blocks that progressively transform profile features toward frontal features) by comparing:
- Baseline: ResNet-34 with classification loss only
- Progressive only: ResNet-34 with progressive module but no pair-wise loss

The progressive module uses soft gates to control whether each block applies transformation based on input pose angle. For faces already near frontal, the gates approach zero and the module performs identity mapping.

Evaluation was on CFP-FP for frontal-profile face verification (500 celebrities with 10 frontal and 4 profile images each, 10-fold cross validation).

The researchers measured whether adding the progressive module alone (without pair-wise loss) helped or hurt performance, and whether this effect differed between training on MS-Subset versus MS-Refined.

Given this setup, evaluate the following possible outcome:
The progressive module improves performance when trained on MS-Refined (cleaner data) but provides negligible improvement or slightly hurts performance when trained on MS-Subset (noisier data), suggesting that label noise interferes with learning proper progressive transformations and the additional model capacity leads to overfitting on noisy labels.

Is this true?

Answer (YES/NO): YES